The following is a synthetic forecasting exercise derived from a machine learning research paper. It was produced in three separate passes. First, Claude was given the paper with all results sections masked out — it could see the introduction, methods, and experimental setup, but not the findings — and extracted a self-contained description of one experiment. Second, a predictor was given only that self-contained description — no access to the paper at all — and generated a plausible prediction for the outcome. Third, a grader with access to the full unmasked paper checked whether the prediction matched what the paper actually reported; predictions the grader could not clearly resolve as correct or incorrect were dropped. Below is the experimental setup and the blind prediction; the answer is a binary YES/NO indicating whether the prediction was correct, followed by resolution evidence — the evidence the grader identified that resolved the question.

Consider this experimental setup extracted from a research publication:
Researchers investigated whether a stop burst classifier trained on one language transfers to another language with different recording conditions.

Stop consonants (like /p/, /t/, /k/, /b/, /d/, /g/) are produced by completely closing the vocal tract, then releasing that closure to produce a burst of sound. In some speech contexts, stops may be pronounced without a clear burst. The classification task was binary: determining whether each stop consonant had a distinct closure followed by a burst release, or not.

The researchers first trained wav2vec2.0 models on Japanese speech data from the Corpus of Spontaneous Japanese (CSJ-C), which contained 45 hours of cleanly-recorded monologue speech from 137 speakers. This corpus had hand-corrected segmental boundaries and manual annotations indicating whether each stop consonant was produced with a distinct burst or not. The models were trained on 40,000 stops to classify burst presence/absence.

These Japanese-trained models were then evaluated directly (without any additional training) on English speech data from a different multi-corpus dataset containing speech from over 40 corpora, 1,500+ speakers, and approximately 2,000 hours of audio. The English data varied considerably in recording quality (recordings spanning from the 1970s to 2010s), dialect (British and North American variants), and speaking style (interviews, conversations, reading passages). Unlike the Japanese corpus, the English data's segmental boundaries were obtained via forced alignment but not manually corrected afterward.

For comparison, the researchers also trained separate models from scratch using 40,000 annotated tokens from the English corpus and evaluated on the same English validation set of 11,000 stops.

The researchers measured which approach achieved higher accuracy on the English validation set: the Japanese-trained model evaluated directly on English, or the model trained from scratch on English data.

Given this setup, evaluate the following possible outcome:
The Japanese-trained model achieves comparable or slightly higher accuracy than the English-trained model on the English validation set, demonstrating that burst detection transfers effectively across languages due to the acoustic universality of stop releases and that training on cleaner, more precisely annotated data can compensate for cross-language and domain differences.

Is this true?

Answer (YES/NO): NO